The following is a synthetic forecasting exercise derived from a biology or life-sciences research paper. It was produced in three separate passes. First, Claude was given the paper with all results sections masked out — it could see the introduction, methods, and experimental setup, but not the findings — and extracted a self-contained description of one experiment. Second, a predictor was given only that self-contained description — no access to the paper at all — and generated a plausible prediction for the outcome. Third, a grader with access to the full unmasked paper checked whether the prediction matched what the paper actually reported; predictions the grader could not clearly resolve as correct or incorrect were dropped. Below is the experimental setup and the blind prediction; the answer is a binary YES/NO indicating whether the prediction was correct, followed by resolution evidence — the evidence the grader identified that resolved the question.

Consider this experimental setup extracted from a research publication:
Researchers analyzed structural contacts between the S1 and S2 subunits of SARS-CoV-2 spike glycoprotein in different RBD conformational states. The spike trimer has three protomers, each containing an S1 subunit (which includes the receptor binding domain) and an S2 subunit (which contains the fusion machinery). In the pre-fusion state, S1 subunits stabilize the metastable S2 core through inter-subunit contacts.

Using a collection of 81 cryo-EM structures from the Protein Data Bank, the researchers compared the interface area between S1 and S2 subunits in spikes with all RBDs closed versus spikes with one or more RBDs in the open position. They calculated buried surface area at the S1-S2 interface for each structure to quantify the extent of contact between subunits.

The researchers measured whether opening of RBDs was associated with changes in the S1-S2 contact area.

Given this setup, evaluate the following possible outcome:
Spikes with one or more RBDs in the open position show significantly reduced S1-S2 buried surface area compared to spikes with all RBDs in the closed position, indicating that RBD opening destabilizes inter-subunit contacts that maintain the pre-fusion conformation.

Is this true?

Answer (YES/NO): YES